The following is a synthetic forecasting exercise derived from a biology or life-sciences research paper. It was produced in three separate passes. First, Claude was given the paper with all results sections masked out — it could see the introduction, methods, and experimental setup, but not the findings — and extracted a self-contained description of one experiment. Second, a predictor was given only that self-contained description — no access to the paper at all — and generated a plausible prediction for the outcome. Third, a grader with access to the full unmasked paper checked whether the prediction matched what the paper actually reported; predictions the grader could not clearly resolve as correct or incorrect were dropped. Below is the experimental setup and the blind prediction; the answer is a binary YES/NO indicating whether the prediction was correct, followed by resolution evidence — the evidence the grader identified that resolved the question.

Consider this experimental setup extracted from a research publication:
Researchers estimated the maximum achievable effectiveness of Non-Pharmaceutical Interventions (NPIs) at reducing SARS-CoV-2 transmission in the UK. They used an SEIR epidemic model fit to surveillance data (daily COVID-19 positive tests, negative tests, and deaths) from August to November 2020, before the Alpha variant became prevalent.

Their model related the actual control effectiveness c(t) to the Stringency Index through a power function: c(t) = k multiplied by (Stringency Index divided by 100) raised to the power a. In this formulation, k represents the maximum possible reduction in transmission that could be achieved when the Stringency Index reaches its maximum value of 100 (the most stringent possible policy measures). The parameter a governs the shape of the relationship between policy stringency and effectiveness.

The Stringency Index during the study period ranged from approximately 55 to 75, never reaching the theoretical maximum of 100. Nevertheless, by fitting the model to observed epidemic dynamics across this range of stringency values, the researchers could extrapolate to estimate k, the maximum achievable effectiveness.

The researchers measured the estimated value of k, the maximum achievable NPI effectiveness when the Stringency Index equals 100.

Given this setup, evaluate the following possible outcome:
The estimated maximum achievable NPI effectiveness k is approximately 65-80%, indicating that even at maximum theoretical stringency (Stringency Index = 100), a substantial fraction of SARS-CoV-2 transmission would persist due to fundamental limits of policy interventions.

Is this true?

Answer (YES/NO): NO